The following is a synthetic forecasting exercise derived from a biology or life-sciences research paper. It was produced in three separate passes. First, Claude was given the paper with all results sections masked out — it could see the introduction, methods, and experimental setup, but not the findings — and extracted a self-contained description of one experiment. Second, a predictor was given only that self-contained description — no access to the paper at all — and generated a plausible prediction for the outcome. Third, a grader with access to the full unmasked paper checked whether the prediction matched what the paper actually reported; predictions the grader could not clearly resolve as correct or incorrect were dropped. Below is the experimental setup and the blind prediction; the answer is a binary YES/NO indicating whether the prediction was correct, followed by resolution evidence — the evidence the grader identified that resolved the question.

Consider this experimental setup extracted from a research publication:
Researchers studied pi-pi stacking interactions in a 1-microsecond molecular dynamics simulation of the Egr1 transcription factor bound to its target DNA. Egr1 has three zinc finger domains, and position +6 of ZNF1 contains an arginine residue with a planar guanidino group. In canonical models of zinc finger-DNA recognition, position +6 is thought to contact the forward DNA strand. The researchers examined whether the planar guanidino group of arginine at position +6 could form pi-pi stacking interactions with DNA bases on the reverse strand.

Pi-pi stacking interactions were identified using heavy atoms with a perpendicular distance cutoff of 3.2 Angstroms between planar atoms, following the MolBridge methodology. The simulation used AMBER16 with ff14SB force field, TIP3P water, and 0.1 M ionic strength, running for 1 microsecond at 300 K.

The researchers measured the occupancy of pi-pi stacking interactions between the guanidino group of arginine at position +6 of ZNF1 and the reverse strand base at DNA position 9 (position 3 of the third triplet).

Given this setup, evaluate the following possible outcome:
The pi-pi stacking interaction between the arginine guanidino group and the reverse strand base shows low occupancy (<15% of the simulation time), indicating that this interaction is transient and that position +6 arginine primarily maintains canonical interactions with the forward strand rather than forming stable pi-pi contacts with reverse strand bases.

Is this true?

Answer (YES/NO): NO